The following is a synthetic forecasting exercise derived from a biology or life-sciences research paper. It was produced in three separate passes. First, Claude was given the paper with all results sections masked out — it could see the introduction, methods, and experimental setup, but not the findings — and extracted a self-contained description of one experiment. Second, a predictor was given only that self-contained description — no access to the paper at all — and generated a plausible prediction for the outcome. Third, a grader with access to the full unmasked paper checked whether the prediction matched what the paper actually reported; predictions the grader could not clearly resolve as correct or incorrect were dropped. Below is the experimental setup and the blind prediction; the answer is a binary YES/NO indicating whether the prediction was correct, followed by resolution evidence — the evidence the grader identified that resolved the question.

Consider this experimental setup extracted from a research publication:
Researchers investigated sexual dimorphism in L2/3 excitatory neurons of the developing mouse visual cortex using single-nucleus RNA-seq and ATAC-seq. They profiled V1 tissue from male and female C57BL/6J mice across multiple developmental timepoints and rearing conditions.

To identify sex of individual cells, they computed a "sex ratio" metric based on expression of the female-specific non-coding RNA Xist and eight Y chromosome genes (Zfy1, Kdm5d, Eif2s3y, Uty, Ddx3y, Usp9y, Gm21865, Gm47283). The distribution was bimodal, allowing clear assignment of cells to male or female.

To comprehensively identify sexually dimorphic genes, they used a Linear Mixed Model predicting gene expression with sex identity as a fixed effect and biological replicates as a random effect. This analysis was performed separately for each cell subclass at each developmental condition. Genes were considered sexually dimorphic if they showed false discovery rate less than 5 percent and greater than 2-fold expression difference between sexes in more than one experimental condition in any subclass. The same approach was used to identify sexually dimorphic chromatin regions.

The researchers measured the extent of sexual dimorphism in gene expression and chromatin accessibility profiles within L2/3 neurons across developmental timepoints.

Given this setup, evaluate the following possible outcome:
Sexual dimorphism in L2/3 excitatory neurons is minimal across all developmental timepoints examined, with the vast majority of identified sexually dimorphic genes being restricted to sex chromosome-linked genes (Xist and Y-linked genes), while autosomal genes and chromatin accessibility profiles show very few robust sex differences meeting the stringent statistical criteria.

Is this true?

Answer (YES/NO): YES